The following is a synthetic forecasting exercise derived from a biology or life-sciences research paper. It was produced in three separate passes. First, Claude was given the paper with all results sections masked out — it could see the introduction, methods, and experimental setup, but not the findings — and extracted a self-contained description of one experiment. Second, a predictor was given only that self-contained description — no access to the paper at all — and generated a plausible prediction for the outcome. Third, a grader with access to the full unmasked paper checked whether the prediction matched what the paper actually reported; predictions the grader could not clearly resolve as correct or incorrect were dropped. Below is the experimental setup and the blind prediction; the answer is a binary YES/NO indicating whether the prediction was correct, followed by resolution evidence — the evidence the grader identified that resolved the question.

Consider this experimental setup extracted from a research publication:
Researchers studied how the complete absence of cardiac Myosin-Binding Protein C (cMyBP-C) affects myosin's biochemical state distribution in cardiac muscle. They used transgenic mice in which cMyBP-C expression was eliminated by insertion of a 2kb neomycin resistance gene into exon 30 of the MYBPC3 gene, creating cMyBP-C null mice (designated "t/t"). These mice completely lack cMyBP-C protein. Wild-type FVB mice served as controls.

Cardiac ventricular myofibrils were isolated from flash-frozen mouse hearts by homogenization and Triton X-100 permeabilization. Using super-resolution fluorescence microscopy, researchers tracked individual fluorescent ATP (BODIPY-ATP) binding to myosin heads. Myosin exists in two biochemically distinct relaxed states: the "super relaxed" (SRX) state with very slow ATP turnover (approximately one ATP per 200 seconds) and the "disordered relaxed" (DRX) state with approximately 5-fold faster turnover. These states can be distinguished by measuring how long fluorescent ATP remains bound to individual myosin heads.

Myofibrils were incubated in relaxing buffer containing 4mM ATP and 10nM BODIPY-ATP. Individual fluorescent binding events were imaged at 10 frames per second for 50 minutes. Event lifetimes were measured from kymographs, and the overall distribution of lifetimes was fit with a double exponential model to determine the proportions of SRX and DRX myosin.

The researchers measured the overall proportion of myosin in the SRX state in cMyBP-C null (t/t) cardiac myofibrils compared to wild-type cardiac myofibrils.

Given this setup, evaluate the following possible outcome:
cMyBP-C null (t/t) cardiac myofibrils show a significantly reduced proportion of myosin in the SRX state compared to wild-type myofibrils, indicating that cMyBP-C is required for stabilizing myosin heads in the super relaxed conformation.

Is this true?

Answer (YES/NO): YES